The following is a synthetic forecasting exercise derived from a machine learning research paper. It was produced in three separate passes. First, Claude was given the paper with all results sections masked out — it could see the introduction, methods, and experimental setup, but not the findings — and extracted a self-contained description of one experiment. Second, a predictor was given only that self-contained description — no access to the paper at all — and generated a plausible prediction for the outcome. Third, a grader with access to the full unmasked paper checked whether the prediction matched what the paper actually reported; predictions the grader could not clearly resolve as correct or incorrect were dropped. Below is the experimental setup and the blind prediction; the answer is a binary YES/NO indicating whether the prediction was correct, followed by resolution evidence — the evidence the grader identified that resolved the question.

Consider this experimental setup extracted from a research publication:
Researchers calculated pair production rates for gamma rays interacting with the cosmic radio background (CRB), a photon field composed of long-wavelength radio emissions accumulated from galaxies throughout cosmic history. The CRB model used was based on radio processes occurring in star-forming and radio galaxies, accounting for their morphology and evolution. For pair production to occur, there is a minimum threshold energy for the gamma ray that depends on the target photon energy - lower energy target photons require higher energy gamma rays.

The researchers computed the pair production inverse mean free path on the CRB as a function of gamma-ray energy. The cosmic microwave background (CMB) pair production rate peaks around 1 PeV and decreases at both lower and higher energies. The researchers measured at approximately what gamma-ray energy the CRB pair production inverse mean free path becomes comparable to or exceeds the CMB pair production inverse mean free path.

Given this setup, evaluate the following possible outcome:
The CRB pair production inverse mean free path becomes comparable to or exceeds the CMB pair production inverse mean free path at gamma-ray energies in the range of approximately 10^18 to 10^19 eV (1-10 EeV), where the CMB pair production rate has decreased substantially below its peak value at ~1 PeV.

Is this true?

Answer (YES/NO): YES